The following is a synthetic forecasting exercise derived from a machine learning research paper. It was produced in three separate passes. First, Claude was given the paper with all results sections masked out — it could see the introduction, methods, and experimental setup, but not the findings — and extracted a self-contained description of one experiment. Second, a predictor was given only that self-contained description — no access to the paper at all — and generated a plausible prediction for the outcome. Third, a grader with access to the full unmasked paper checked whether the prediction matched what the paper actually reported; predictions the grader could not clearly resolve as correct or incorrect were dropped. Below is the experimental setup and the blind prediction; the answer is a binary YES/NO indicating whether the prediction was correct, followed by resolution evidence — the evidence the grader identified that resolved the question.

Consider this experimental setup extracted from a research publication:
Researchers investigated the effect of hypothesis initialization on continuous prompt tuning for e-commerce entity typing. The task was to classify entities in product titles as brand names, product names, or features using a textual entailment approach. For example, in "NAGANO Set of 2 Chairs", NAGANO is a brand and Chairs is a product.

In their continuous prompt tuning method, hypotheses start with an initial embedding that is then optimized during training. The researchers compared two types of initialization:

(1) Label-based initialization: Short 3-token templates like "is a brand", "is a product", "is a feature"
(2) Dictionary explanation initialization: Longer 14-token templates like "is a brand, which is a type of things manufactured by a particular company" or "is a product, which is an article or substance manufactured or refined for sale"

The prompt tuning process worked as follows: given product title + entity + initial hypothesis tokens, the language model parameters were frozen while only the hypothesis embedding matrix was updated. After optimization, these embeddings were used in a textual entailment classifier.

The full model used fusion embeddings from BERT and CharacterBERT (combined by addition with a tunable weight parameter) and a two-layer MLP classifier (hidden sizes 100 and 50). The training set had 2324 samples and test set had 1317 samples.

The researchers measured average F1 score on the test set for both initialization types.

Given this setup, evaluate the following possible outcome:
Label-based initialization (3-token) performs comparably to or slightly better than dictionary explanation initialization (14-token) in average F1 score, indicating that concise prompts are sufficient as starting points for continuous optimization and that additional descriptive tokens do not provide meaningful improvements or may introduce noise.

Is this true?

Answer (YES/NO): NO